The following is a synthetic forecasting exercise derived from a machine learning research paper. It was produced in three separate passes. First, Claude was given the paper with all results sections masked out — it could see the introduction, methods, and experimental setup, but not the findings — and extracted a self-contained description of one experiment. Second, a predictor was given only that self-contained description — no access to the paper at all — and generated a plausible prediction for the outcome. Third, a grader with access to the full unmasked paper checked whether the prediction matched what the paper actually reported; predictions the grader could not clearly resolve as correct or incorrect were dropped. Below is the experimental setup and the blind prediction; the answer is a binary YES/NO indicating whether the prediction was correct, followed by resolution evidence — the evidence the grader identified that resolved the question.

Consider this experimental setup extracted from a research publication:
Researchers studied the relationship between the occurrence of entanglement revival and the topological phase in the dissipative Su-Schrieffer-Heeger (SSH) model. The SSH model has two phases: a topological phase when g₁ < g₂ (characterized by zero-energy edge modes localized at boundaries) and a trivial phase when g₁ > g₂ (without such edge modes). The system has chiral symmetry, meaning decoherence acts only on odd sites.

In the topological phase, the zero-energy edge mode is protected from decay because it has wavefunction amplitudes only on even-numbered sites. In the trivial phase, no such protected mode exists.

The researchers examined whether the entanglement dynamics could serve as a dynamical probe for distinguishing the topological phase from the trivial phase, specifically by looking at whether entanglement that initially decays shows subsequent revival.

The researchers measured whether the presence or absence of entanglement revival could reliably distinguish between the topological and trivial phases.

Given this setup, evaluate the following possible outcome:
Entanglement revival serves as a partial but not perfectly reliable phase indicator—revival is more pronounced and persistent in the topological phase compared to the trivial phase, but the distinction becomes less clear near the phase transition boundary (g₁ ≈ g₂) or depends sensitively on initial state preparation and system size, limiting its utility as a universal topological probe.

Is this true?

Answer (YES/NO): NO